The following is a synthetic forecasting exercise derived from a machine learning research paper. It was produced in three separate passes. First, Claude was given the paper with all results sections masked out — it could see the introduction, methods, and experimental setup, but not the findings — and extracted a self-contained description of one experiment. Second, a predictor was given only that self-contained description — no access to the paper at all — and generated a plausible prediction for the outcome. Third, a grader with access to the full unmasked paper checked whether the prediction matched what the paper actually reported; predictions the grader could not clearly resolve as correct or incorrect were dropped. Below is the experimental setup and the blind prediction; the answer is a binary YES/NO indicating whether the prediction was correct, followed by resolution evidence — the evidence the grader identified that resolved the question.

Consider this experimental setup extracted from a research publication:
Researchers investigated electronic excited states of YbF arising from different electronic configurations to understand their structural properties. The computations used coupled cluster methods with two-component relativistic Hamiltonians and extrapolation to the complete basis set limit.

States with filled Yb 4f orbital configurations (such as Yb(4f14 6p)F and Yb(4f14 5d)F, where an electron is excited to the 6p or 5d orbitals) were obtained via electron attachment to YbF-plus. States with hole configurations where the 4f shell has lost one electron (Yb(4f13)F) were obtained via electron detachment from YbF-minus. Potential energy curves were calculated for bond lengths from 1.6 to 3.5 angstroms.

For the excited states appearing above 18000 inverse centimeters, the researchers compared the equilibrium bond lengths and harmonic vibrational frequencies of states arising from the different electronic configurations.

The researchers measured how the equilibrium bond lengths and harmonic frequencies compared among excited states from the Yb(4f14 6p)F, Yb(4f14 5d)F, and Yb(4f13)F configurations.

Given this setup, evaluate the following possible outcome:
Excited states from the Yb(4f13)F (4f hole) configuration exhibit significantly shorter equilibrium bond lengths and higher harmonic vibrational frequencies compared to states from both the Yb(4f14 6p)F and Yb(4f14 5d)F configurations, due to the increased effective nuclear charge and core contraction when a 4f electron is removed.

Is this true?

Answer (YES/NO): YES